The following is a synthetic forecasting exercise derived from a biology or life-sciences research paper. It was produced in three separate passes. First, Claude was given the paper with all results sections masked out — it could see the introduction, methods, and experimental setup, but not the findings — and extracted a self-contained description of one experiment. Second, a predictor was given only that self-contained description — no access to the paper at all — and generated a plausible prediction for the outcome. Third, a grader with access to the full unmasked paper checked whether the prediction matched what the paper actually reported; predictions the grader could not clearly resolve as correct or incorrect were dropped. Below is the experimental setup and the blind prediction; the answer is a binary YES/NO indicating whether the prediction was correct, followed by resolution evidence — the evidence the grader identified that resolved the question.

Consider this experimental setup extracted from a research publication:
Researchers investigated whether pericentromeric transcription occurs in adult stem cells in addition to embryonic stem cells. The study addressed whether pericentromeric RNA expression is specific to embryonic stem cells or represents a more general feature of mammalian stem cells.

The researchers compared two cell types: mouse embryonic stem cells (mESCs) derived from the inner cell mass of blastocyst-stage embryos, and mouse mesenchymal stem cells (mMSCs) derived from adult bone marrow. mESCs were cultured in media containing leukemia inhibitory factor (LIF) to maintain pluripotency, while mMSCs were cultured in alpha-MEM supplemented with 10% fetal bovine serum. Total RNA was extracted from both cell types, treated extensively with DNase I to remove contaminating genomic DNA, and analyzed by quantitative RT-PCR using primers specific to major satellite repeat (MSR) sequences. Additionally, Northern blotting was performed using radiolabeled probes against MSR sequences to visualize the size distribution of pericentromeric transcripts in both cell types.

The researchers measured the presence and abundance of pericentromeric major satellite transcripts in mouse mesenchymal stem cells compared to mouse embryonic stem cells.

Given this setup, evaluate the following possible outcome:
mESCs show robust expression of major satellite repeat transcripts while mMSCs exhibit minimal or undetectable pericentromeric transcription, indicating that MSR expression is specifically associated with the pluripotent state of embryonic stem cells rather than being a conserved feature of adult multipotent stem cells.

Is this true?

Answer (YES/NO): NO